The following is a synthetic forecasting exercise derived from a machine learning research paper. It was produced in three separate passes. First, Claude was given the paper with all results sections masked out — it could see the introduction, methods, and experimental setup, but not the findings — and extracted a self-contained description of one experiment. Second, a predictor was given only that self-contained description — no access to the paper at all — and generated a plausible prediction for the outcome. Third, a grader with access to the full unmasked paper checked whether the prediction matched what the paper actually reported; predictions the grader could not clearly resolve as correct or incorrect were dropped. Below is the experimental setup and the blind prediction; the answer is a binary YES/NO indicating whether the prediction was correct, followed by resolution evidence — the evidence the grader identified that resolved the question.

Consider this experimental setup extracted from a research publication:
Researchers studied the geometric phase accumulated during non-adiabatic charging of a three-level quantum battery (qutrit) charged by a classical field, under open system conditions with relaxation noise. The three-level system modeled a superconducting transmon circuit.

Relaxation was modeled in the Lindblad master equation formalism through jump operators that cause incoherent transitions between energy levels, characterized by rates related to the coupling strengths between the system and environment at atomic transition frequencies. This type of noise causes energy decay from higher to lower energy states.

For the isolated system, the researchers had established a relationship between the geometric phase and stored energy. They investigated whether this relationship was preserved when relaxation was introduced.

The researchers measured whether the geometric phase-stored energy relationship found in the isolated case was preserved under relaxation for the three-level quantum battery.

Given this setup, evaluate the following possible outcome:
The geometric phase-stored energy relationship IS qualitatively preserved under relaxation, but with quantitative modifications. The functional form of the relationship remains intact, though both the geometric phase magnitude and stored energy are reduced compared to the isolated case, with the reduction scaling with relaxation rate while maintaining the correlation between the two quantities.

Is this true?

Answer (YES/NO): NO